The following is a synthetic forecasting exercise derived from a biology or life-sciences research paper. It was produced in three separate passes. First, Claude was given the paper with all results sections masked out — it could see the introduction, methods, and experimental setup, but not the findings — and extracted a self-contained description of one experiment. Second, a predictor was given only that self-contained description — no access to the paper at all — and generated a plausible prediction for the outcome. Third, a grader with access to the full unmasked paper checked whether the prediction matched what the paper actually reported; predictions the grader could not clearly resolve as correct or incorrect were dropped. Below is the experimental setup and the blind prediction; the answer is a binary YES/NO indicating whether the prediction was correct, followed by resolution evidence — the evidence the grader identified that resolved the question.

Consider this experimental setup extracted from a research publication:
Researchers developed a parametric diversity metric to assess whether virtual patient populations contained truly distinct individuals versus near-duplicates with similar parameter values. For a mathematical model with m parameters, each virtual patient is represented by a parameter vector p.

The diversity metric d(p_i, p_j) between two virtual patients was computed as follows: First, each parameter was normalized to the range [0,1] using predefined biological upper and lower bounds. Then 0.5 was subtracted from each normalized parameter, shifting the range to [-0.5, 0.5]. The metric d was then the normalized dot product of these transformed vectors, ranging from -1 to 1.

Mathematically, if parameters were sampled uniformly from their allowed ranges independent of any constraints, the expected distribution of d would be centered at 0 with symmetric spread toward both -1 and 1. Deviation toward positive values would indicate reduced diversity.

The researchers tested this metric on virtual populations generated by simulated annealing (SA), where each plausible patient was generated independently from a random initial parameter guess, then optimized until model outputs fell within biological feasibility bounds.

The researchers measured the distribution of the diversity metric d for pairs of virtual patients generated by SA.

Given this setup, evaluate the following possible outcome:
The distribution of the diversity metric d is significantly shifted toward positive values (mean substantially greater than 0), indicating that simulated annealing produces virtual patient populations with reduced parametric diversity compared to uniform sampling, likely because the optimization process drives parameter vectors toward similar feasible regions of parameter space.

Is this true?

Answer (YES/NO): NO